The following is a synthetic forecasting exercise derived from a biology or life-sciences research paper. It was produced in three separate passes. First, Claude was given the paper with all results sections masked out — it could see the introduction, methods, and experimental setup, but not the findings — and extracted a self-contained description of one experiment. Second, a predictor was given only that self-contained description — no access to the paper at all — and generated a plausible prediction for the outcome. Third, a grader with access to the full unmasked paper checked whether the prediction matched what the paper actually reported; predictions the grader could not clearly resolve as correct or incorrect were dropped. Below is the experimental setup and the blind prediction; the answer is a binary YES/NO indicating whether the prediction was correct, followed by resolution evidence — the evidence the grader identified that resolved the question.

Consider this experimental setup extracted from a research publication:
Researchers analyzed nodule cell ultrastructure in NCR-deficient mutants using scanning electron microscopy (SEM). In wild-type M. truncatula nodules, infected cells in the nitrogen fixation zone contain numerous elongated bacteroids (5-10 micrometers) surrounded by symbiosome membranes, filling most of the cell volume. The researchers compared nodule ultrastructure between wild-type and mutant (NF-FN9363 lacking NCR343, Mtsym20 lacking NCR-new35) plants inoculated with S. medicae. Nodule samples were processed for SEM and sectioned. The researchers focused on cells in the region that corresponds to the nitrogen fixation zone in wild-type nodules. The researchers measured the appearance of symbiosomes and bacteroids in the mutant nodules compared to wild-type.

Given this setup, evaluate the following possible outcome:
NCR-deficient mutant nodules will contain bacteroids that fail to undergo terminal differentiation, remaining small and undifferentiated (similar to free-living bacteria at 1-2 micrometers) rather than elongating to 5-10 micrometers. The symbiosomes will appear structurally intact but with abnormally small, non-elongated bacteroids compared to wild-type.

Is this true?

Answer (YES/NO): NO